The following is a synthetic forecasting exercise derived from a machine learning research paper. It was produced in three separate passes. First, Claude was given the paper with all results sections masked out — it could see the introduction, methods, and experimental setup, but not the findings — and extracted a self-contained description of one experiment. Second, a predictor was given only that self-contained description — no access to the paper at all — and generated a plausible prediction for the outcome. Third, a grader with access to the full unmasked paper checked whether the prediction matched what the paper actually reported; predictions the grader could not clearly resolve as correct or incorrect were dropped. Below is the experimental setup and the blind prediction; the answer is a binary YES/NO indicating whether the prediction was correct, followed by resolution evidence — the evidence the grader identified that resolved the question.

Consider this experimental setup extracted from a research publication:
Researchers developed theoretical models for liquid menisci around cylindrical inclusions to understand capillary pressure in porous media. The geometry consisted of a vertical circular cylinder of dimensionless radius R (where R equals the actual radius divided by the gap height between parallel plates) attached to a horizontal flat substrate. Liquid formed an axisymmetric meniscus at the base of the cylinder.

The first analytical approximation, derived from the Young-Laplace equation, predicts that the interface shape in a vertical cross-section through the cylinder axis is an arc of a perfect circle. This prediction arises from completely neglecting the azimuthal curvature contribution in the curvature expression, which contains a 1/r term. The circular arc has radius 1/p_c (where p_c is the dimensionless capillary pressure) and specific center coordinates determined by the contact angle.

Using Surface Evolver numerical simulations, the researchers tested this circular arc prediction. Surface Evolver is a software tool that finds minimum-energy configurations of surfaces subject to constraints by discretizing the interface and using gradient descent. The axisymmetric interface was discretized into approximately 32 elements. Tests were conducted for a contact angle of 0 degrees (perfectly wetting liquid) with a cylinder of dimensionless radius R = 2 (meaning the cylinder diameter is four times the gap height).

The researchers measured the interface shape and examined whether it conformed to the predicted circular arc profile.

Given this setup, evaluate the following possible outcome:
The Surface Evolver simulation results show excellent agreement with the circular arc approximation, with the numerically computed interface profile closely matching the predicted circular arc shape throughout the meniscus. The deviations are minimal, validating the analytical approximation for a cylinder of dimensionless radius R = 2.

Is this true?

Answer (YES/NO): NO